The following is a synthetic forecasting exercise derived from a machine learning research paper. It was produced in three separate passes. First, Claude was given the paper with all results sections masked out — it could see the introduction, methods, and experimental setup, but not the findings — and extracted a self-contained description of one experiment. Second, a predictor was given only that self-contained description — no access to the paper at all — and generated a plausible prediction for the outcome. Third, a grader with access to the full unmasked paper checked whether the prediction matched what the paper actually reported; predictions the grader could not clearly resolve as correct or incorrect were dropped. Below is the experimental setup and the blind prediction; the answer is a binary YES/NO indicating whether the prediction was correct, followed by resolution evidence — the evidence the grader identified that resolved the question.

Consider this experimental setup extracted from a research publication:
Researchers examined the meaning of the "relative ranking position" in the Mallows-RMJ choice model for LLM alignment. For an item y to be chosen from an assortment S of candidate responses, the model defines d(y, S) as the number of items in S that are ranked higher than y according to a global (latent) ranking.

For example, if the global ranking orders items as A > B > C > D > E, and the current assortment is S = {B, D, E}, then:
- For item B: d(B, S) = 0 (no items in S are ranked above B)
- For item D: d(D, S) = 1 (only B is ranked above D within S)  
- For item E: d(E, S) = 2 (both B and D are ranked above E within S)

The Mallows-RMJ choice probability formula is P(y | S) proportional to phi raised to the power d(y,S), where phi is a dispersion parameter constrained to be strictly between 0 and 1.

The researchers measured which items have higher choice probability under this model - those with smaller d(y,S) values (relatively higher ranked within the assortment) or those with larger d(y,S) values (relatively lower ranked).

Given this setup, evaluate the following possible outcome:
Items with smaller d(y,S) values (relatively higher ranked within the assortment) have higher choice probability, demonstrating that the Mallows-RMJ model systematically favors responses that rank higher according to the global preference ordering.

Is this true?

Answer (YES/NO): YES